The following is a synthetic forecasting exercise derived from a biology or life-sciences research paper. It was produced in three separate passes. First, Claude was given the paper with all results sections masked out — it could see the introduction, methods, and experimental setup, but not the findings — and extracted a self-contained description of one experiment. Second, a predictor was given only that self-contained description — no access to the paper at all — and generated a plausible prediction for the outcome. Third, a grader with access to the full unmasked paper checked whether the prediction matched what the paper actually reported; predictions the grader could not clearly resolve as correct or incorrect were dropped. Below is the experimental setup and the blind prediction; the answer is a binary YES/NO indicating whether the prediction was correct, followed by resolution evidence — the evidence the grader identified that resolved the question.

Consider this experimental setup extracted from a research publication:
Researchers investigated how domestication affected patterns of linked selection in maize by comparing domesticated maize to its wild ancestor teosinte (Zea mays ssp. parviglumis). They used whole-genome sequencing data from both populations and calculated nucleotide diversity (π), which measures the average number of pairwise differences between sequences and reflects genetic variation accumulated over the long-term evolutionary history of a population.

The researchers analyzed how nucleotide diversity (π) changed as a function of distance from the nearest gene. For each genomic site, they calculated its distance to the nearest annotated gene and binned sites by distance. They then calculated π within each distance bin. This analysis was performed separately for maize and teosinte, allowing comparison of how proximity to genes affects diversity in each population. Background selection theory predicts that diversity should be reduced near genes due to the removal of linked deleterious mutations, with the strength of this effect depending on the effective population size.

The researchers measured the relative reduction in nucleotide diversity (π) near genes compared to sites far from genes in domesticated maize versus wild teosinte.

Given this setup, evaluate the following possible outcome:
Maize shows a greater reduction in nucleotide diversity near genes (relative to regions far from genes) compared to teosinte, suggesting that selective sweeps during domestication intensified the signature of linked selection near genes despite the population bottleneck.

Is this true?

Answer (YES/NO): NO